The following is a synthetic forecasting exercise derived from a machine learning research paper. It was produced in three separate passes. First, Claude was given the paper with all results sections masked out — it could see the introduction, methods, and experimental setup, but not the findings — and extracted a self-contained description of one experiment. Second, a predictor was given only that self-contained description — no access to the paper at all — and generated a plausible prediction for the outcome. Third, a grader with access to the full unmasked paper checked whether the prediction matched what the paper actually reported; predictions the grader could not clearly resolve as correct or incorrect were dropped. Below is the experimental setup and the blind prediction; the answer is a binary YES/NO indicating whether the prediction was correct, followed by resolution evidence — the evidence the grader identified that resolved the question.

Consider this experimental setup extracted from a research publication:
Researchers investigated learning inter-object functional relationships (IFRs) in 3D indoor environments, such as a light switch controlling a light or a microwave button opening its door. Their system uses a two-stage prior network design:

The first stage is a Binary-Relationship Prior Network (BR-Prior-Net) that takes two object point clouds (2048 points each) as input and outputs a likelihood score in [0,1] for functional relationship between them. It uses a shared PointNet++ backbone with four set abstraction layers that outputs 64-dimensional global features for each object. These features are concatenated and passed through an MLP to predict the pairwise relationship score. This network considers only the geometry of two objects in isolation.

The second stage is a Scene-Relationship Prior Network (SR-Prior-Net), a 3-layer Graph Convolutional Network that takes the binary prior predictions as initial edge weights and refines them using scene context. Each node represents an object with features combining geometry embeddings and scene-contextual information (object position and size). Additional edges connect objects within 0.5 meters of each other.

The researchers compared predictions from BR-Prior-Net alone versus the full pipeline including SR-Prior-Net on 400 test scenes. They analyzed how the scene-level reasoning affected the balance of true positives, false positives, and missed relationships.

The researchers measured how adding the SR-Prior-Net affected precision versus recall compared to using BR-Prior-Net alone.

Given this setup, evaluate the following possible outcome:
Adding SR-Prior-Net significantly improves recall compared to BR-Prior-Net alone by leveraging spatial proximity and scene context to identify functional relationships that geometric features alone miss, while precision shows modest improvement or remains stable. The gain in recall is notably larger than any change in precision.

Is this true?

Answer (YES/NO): NO